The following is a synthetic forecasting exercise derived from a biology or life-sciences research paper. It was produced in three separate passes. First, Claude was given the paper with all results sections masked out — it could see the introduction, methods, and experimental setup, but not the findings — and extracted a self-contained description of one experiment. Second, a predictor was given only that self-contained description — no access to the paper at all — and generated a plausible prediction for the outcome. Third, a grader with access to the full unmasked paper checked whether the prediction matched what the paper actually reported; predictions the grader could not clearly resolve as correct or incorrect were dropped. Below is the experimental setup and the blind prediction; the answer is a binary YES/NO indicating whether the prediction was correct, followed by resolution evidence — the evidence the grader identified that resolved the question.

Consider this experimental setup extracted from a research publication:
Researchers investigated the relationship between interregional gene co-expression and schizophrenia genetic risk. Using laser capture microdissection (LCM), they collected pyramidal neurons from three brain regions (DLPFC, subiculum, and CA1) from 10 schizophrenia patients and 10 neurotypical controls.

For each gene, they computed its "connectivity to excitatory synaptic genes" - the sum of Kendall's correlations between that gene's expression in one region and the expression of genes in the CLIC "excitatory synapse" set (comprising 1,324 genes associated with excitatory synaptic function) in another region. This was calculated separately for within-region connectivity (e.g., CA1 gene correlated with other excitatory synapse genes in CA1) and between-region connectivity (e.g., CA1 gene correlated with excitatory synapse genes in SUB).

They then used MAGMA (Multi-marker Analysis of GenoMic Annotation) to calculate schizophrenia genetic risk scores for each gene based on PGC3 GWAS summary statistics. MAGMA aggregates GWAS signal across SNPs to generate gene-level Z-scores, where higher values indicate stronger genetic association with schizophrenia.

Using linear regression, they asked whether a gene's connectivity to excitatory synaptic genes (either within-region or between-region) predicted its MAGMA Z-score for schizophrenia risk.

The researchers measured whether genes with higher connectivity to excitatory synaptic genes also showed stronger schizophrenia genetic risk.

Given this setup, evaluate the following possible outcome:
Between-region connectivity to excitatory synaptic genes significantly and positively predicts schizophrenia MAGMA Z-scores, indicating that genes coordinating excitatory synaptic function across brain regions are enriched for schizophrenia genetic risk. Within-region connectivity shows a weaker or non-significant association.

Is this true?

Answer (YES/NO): NO